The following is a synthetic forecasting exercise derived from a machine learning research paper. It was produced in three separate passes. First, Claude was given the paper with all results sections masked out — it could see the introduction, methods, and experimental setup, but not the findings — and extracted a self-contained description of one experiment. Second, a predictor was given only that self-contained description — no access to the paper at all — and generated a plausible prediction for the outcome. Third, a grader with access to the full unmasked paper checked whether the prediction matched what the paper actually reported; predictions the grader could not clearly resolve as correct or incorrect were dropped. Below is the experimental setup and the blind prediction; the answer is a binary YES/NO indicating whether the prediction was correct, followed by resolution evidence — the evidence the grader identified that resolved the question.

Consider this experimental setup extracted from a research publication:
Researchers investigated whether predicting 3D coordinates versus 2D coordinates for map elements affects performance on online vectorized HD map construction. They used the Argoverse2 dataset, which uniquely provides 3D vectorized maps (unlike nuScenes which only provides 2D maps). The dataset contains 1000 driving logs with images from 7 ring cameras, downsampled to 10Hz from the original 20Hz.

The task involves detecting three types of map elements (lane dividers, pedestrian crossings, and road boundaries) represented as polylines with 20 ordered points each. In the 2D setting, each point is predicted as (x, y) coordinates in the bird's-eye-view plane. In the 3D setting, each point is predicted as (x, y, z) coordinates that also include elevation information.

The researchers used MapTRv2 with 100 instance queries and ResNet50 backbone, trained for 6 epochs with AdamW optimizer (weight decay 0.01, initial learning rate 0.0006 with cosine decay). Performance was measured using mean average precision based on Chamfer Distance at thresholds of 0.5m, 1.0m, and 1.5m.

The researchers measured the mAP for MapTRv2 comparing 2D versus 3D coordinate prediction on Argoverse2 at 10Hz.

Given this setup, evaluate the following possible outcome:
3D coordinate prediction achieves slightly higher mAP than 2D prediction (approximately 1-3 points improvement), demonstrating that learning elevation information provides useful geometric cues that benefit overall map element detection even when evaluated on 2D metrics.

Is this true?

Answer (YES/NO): NO